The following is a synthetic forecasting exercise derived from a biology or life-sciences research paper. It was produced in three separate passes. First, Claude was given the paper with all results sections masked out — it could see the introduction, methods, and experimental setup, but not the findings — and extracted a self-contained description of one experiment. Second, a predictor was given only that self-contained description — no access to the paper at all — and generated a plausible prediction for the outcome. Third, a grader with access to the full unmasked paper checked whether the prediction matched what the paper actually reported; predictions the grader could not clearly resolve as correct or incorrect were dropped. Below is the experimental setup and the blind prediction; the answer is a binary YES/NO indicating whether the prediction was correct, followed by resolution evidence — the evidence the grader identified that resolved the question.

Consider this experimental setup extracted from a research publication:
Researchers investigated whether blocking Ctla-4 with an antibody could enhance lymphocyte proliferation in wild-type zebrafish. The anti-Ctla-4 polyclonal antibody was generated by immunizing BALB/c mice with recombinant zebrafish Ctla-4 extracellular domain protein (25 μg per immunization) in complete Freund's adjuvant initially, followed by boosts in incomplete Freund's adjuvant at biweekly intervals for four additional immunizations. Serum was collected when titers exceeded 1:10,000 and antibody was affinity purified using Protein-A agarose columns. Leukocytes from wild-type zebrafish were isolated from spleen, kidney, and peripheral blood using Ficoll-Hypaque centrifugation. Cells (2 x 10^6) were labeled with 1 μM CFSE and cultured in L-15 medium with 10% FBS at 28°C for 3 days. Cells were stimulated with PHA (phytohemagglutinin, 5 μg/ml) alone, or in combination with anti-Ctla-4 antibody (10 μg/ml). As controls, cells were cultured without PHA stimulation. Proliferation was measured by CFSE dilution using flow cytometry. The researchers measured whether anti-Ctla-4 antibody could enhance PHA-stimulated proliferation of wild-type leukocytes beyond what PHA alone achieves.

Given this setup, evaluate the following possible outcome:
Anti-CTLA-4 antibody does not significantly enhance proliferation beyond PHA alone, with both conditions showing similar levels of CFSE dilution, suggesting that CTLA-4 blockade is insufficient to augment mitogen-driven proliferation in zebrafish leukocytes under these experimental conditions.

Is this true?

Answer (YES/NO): NO